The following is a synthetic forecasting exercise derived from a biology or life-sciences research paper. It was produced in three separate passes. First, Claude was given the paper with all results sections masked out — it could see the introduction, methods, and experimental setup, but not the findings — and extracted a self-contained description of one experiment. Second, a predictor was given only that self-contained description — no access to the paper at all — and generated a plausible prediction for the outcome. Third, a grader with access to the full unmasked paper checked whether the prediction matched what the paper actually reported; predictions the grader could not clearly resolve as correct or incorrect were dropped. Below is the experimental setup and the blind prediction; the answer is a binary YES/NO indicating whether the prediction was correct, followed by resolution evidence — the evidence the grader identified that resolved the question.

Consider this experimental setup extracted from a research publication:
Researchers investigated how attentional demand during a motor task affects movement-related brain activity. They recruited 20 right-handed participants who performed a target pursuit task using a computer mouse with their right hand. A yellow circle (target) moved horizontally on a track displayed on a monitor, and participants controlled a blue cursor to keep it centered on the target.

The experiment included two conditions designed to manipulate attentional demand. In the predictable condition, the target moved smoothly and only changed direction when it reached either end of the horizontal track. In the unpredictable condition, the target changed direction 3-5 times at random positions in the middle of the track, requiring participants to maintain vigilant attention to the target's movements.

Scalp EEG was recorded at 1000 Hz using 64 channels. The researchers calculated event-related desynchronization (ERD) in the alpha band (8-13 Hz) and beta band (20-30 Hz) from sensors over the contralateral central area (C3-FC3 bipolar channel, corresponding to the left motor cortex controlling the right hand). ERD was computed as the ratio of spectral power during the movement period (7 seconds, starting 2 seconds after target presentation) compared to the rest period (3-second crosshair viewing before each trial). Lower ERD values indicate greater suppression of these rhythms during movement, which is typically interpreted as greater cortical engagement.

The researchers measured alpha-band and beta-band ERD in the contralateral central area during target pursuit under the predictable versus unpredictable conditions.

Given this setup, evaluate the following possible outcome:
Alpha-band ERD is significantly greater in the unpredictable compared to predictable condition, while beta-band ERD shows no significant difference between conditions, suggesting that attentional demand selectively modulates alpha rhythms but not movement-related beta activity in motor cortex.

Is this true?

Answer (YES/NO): NO